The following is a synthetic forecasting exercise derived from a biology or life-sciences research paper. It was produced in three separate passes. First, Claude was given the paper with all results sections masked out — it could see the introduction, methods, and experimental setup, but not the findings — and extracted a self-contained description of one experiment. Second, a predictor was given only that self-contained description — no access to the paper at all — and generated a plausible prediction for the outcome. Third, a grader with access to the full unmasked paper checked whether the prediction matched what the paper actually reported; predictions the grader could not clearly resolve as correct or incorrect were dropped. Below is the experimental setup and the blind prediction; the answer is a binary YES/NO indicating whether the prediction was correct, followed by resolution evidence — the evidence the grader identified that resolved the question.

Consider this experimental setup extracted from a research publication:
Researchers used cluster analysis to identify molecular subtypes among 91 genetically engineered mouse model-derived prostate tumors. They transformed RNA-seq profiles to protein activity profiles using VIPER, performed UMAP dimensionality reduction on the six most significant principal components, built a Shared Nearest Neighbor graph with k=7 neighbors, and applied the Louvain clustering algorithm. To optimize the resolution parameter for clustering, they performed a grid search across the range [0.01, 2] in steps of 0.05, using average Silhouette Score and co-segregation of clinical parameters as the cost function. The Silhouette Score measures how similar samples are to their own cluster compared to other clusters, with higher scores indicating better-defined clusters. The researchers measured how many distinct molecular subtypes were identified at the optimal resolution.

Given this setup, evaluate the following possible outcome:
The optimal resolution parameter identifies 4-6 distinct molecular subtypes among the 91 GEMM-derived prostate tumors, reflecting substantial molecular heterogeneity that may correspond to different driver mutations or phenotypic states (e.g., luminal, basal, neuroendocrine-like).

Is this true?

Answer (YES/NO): YES